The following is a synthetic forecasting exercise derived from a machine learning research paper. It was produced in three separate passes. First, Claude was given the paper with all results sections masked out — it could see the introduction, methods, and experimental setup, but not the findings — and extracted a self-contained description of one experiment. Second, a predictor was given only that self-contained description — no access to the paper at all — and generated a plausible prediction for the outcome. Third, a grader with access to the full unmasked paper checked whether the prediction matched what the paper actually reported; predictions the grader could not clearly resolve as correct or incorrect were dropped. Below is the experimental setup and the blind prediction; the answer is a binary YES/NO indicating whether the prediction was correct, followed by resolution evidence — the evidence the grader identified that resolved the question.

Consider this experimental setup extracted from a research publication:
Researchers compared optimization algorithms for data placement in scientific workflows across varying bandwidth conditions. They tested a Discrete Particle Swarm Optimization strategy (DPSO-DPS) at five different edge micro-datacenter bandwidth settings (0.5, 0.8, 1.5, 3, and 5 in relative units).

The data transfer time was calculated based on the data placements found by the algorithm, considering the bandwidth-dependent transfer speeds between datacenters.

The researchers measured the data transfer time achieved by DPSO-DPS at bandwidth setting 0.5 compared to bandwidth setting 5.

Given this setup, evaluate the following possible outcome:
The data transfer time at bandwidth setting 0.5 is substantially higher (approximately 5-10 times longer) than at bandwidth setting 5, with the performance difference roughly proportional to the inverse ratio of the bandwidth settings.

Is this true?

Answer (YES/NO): NO